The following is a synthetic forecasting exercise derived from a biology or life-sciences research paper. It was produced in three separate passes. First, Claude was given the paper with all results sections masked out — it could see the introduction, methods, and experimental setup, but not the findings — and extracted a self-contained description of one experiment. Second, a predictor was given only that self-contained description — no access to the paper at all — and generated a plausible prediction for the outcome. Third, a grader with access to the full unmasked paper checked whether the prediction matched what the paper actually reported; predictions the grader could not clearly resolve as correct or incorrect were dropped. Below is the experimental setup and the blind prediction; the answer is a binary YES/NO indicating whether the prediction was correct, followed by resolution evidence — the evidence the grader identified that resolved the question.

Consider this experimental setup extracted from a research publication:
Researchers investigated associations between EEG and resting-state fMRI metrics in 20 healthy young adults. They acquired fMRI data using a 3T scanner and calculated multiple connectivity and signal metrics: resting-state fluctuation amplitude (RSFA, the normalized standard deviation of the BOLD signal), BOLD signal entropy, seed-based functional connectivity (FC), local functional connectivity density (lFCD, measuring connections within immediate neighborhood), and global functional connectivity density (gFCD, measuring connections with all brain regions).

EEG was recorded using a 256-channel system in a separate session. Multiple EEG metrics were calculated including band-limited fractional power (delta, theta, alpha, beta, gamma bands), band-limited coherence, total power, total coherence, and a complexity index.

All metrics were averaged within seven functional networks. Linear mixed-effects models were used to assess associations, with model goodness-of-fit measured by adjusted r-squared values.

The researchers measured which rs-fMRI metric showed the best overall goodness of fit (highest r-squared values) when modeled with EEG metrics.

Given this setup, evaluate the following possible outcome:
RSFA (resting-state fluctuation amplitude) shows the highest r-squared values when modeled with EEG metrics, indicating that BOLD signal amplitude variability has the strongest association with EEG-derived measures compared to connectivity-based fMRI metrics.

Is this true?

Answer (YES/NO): NO